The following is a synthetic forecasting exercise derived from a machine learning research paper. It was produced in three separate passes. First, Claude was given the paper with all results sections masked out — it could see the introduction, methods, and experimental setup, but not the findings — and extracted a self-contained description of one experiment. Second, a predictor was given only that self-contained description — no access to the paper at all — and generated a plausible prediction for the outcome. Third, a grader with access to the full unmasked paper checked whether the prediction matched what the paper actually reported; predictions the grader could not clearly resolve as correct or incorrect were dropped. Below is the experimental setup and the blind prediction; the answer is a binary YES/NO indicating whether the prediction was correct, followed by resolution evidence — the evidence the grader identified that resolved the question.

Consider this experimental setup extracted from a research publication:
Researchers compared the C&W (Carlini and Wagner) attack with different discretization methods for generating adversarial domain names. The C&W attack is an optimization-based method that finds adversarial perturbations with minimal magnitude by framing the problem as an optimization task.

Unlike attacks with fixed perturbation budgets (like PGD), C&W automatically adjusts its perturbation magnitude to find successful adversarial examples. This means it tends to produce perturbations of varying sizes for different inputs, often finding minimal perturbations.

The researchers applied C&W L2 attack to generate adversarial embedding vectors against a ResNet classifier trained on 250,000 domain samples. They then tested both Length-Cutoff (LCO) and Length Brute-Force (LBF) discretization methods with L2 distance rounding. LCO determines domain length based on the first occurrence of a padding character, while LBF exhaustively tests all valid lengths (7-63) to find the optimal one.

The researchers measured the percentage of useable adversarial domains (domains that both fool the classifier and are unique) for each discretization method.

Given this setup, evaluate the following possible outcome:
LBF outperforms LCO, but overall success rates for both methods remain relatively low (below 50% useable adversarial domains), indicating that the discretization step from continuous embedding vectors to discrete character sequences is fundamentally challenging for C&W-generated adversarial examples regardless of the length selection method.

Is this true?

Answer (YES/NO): NO